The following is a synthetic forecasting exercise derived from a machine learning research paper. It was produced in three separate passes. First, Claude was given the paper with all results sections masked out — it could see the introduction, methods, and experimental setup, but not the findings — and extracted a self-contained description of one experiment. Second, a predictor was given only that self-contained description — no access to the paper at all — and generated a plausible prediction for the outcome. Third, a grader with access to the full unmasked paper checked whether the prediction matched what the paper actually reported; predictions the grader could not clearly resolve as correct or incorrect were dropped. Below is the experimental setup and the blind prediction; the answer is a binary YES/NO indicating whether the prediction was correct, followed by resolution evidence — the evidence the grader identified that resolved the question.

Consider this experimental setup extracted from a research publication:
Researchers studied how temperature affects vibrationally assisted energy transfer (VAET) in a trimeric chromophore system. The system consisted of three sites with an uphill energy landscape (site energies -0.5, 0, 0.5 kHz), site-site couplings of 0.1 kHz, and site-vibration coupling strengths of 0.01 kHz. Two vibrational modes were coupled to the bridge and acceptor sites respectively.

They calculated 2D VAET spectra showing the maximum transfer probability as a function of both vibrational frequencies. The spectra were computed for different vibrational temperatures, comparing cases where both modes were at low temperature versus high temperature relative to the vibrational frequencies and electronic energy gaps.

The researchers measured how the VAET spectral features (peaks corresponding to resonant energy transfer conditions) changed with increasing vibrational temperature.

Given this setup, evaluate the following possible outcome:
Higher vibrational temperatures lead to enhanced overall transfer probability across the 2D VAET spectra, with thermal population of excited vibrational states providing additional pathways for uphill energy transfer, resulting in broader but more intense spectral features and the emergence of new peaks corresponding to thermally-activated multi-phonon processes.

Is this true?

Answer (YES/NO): NO